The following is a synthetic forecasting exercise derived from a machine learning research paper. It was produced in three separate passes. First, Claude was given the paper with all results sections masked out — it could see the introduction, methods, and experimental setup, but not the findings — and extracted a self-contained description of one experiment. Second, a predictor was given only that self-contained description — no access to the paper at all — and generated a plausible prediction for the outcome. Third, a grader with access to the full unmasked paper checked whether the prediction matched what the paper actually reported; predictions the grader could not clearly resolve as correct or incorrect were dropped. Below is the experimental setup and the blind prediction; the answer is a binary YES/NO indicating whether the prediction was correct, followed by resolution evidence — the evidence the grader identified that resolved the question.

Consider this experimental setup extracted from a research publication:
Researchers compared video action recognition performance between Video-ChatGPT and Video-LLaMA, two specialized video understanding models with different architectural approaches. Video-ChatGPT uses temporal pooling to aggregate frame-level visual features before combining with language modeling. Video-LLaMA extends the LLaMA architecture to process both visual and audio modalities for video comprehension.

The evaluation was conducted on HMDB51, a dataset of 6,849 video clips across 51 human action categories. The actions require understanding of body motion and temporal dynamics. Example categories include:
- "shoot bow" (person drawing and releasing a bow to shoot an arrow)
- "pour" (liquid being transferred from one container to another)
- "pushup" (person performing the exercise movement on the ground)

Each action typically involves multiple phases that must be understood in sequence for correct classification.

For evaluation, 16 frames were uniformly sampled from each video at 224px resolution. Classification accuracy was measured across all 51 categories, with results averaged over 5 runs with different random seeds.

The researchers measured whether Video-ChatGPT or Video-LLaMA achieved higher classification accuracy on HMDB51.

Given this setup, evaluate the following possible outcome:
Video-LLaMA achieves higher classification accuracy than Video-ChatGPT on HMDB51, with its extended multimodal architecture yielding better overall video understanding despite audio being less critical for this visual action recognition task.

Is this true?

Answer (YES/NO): NO